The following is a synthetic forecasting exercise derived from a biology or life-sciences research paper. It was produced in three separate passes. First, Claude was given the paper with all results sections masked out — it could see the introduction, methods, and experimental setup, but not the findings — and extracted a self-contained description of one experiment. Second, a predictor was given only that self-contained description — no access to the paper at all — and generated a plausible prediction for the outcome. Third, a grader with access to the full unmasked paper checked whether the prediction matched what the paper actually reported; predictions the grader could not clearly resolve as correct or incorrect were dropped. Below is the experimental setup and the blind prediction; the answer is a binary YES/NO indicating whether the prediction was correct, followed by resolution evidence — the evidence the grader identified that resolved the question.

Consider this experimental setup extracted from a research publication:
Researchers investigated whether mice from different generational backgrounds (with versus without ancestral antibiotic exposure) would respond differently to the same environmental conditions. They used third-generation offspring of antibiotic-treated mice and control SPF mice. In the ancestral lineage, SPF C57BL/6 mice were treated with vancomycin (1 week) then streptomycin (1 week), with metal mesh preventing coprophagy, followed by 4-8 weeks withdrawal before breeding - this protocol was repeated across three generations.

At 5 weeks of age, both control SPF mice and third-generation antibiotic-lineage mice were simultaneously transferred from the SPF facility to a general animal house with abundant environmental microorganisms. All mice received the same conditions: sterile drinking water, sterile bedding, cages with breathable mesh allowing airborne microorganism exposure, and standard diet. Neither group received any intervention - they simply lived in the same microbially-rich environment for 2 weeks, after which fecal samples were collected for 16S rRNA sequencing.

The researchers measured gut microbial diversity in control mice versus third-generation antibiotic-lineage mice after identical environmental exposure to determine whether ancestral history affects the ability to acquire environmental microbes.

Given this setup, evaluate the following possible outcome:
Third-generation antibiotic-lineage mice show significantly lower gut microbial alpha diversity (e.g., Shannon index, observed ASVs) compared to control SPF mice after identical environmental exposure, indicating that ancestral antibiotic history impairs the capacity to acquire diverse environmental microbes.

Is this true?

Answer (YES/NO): YES